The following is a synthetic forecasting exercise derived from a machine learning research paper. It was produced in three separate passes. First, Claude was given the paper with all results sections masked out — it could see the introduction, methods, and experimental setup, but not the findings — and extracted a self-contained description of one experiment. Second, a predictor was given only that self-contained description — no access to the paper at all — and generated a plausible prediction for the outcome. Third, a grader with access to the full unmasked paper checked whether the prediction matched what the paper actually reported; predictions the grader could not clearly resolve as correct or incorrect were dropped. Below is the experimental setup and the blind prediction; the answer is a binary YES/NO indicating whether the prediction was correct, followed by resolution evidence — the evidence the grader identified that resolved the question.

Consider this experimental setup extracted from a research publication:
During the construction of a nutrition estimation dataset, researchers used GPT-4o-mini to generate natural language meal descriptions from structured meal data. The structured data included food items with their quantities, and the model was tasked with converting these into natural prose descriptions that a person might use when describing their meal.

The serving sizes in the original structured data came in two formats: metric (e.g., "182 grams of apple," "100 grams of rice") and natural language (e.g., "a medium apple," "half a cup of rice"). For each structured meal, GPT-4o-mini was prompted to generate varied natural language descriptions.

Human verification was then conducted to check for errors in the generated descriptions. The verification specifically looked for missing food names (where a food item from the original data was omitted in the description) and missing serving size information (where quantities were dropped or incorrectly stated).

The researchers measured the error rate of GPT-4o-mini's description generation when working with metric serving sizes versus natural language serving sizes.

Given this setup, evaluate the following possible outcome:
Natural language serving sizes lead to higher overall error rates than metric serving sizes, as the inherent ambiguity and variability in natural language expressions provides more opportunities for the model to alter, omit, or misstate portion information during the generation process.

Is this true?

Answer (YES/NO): YES